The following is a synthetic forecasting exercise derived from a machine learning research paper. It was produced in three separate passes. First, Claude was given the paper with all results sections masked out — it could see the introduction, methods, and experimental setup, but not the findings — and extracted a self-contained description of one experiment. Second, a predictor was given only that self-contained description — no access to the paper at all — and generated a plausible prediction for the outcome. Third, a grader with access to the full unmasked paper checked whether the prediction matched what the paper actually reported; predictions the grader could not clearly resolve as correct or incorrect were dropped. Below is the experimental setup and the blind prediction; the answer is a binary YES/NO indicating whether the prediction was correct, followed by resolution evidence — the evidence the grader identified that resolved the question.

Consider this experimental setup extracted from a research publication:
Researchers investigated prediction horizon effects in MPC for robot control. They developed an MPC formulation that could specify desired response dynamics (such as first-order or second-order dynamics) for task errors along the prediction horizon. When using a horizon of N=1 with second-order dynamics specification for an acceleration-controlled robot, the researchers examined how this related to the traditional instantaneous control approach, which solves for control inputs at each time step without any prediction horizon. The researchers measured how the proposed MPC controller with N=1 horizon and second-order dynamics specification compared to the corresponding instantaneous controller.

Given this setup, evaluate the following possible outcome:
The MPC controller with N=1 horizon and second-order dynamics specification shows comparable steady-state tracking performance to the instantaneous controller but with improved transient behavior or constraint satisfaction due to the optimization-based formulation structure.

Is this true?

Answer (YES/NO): NO